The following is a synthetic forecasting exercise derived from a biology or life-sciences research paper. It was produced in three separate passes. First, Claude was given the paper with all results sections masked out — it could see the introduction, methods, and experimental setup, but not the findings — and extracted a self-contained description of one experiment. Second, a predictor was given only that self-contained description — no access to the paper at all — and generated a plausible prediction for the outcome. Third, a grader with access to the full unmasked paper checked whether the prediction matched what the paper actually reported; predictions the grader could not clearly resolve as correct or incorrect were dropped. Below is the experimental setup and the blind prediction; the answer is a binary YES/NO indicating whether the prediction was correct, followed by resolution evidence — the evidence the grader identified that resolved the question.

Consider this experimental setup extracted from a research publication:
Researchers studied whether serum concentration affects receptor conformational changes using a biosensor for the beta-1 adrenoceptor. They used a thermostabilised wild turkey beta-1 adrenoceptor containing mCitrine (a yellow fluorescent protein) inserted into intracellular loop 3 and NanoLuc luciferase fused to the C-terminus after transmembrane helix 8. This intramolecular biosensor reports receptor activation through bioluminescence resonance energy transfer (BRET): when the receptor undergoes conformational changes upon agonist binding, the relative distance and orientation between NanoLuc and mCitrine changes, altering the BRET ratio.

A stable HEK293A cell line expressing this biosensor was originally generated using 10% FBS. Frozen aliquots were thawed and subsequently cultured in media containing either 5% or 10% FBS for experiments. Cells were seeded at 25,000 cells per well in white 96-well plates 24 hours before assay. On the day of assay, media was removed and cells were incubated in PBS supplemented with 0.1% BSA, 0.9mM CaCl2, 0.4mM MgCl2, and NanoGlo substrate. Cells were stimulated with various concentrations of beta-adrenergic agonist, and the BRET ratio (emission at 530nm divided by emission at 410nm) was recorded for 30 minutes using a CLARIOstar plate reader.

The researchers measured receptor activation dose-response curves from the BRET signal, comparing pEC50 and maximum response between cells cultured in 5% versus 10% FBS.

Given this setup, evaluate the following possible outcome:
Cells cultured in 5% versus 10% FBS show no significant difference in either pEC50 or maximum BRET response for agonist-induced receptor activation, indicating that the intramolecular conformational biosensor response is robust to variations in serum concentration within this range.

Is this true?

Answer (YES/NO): YES